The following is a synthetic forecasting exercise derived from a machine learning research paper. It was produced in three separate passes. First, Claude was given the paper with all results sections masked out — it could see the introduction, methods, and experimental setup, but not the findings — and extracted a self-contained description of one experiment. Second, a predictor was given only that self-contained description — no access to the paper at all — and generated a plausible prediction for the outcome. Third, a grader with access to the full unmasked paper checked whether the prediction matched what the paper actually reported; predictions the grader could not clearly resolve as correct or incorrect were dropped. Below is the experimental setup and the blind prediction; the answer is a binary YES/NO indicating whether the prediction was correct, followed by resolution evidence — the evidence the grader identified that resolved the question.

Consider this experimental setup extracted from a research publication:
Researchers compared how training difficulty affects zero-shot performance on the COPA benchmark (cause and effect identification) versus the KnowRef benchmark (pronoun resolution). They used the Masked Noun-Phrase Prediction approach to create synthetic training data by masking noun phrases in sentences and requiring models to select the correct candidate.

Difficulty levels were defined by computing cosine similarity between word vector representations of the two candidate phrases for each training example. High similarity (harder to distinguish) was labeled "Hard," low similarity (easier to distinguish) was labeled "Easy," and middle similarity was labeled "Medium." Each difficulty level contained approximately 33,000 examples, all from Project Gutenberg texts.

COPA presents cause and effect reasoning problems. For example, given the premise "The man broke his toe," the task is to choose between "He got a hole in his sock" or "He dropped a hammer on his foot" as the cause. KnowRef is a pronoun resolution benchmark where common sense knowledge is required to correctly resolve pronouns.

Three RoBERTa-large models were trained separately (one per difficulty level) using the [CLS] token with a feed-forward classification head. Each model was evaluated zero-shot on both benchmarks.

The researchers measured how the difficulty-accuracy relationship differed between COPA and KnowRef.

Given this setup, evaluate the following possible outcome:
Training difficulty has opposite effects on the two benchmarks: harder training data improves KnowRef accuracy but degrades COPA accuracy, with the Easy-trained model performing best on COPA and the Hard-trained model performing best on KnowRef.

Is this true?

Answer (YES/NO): NO